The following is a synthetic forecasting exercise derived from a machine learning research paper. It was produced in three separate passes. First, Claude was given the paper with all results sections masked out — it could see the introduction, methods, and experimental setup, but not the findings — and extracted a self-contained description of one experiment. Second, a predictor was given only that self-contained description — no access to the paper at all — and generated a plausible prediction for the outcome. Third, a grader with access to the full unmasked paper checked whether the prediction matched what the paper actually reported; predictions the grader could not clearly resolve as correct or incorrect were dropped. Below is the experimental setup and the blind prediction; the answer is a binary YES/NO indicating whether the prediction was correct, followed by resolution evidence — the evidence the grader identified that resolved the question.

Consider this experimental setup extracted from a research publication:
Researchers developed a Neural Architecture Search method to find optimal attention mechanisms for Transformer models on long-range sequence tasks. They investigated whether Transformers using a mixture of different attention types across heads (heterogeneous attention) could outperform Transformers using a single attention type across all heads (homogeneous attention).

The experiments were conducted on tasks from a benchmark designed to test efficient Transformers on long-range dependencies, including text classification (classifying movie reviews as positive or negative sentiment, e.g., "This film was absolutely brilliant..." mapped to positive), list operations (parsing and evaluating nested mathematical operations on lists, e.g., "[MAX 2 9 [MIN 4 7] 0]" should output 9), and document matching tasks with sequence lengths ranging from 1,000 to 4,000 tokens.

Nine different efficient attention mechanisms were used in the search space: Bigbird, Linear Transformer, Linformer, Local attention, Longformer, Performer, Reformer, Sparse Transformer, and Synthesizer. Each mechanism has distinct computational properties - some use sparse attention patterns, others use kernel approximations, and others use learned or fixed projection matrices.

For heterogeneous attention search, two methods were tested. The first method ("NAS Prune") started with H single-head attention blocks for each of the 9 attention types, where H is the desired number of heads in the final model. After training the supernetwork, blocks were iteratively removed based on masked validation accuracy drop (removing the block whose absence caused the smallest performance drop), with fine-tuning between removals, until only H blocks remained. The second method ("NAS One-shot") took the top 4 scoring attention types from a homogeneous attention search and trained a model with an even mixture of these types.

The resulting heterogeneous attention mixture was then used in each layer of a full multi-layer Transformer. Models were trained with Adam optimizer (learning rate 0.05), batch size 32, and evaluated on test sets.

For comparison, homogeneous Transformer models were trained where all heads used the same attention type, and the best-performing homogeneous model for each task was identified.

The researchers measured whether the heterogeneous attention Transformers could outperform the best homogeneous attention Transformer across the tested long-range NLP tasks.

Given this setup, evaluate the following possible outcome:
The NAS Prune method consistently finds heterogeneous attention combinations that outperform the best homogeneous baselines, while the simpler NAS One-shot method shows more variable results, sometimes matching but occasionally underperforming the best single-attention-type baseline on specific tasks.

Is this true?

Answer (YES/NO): NO